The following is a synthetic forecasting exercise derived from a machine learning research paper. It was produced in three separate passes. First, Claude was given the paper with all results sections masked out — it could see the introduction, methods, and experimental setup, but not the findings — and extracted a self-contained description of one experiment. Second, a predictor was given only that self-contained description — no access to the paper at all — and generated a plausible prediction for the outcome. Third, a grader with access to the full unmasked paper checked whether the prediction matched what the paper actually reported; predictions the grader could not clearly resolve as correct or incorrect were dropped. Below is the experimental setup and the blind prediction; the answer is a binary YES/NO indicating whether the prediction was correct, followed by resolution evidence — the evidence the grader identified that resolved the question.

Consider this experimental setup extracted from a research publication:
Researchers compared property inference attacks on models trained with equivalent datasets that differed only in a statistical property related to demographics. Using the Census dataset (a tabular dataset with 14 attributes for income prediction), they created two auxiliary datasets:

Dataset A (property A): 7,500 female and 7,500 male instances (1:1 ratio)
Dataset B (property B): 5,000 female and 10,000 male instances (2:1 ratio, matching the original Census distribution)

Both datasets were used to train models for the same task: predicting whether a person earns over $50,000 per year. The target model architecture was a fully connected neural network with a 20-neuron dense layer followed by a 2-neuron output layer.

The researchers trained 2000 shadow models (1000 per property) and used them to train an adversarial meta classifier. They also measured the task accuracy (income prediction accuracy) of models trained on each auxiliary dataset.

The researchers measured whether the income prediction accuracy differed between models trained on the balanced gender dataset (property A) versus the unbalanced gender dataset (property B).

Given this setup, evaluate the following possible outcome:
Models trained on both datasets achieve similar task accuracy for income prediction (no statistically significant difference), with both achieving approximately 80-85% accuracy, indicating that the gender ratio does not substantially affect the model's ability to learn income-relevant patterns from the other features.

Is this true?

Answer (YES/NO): YES